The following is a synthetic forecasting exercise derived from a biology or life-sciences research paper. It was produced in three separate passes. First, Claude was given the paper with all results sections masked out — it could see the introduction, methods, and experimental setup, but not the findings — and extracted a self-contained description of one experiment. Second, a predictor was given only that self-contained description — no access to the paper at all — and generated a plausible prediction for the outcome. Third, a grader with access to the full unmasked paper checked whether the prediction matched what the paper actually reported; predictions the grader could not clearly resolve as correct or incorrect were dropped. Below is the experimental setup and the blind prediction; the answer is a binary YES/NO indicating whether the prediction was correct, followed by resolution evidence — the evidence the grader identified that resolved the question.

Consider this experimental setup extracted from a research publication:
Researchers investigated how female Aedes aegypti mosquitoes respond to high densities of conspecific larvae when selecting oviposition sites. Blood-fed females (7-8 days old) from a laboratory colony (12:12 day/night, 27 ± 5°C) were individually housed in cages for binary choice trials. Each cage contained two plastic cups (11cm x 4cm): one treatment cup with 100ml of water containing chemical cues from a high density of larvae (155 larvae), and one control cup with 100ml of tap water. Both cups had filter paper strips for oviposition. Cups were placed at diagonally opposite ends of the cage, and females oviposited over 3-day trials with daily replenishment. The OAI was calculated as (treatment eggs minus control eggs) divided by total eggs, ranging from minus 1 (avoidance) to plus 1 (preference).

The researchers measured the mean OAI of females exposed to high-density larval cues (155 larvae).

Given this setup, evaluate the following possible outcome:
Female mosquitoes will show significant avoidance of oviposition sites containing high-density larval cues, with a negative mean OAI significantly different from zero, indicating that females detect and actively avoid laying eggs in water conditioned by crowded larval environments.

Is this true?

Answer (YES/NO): NO